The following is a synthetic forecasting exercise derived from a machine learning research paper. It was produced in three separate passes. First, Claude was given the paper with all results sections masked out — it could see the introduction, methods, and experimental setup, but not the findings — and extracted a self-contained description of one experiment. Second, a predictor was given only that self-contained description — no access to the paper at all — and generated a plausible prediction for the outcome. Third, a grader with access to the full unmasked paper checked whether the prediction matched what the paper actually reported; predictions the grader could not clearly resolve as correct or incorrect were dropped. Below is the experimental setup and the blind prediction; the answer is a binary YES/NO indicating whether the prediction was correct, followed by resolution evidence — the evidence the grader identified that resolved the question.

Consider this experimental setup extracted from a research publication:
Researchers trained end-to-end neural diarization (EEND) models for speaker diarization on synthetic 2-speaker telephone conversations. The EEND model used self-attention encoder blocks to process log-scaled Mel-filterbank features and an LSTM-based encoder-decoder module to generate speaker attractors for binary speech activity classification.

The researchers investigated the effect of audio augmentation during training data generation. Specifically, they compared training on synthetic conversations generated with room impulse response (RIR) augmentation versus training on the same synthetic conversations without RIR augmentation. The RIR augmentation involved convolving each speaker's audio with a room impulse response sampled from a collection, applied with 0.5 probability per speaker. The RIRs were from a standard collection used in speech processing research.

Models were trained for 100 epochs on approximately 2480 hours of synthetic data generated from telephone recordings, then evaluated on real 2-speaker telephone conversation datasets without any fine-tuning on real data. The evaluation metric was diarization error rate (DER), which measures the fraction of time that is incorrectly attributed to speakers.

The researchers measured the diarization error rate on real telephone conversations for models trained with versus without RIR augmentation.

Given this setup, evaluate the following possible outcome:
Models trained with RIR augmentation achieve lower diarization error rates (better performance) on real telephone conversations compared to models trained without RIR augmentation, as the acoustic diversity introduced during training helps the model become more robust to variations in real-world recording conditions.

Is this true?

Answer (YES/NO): NO